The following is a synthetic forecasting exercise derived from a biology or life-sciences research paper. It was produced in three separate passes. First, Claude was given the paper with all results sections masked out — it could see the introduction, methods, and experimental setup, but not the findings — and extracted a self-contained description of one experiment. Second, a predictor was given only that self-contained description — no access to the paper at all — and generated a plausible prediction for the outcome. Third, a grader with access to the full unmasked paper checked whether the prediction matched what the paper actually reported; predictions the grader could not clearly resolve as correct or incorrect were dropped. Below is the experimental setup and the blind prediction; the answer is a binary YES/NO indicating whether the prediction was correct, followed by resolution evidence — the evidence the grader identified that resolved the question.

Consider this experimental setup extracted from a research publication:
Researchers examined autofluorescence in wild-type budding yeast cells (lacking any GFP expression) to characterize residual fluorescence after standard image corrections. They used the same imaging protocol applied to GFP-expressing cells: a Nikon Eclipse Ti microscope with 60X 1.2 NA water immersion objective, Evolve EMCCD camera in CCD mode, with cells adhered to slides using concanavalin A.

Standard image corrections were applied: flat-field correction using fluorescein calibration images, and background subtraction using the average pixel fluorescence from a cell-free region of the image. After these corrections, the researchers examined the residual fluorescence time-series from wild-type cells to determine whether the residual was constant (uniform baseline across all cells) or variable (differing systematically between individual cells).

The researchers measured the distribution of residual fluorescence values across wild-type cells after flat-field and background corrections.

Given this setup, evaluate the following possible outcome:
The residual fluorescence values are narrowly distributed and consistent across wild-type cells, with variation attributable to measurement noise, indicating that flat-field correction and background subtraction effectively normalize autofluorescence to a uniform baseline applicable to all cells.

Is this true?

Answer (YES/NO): NO